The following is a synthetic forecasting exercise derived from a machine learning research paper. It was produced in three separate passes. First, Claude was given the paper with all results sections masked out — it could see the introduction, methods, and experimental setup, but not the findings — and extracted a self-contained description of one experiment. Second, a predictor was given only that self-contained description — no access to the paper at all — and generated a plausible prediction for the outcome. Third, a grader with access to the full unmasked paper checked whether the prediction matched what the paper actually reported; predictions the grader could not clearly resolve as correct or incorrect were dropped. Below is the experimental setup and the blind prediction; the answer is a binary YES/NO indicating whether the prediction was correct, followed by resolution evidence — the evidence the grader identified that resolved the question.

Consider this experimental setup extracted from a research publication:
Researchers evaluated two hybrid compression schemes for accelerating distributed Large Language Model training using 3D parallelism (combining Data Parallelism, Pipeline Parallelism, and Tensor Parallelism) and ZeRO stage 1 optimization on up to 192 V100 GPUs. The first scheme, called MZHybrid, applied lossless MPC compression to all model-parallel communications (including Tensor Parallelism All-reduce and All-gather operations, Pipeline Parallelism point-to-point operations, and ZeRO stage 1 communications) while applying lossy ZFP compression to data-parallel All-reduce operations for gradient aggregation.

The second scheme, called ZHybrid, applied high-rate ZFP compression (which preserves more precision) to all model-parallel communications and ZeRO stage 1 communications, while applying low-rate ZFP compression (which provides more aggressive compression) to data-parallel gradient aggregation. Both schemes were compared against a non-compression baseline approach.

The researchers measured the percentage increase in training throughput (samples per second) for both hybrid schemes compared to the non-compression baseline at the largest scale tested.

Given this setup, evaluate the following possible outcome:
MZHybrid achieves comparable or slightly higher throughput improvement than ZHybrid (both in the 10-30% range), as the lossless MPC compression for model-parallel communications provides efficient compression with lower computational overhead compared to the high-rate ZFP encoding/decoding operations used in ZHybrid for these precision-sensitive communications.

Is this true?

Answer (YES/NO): NO